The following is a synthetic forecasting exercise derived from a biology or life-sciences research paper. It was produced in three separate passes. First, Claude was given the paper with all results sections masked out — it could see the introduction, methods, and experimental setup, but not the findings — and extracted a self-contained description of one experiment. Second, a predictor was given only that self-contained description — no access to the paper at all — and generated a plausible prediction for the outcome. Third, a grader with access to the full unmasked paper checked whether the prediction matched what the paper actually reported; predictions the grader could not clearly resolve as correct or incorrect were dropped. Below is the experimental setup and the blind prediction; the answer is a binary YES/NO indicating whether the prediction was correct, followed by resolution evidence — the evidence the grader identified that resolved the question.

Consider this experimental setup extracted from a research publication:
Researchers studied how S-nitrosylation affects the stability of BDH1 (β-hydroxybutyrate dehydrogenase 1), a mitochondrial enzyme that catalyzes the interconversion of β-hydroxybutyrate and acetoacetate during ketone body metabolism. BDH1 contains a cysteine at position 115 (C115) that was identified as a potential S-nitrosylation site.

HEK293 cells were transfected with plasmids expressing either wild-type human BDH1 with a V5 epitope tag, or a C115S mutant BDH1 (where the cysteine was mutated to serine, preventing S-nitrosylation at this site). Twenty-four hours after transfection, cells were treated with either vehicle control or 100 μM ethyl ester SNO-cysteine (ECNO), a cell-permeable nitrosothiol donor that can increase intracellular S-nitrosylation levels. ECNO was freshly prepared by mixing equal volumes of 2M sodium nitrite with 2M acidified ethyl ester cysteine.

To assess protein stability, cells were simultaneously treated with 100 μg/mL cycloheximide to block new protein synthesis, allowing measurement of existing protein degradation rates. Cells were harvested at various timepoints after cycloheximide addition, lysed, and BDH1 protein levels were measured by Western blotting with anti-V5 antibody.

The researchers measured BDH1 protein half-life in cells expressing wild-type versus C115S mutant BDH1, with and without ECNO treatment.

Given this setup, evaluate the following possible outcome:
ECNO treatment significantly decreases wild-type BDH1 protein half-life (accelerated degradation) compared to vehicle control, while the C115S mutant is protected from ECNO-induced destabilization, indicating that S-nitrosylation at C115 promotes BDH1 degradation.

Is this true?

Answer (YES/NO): NO